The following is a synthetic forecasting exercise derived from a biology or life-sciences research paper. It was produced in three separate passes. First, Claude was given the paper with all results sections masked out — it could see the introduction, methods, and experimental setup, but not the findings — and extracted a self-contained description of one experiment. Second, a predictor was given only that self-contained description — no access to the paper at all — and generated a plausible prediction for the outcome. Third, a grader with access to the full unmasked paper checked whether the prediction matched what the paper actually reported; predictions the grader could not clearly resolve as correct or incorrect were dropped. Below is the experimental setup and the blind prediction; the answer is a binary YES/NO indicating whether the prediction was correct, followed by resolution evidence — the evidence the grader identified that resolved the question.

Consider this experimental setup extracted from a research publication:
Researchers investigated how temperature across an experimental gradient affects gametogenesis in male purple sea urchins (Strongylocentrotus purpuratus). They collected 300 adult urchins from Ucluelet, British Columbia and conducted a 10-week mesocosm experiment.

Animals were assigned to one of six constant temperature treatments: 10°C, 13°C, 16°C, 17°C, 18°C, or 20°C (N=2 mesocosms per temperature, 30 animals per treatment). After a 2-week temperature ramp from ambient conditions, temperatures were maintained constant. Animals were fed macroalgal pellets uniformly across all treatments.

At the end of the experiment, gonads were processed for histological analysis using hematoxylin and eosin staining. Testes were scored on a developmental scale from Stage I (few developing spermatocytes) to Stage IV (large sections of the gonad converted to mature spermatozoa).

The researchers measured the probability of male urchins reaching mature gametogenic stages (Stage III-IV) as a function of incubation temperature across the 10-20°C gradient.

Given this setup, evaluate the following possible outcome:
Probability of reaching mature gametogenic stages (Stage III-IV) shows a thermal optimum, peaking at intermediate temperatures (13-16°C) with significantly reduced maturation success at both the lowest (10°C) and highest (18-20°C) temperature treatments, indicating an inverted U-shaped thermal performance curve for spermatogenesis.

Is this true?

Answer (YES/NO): NO